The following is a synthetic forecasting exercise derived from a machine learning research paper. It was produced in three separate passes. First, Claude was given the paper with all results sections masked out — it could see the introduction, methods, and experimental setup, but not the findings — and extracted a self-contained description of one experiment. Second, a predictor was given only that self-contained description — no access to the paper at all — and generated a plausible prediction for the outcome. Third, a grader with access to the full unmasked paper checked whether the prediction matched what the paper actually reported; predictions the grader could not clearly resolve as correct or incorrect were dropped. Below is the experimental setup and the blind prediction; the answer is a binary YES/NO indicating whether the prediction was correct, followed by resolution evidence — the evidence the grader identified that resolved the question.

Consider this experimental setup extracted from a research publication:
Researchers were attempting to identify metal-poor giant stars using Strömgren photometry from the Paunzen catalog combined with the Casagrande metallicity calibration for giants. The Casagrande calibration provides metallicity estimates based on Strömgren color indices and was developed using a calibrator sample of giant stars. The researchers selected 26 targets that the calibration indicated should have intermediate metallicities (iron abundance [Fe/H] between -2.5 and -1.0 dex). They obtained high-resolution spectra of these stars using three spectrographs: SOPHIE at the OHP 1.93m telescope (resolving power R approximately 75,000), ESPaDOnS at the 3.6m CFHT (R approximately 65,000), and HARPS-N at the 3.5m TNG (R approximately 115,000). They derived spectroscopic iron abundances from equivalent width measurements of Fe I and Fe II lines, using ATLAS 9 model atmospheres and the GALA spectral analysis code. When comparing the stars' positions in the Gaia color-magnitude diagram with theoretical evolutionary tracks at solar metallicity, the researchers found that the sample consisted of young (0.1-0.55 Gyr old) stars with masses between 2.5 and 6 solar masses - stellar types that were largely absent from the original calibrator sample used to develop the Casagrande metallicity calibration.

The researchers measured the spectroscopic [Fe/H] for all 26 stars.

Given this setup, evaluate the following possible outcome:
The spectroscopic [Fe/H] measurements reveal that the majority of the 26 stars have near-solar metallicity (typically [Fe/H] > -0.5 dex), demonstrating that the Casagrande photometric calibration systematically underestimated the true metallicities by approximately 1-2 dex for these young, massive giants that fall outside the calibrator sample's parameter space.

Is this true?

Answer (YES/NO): YES